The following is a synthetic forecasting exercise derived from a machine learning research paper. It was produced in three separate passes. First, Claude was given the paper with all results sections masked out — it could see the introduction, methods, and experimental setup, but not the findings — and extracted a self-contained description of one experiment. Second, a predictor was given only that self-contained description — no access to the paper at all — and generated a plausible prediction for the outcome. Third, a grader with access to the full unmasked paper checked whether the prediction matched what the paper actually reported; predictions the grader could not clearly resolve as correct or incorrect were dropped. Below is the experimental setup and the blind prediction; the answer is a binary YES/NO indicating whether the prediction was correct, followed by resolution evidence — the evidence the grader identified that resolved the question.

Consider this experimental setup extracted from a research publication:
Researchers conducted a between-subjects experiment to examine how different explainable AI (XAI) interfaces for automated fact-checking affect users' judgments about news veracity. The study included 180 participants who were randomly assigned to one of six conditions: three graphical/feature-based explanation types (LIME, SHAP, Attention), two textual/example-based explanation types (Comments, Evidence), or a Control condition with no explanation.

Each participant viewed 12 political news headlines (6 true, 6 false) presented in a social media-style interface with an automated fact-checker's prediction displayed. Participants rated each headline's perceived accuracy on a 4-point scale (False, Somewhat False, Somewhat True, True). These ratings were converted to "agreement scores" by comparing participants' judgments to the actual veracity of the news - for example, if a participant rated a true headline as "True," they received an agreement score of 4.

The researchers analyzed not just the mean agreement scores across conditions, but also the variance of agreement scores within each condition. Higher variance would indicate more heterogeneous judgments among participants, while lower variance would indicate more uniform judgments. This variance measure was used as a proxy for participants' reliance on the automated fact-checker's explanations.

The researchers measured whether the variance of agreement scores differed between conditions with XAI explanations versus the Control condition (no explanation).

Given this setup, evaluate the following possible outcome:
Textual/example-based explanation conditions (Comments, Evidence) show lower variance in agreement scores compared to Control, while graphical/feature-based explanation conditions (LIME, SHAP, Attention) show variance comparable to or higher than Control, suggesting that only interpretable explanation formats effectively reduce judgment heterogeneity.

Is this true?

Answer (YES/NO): NO